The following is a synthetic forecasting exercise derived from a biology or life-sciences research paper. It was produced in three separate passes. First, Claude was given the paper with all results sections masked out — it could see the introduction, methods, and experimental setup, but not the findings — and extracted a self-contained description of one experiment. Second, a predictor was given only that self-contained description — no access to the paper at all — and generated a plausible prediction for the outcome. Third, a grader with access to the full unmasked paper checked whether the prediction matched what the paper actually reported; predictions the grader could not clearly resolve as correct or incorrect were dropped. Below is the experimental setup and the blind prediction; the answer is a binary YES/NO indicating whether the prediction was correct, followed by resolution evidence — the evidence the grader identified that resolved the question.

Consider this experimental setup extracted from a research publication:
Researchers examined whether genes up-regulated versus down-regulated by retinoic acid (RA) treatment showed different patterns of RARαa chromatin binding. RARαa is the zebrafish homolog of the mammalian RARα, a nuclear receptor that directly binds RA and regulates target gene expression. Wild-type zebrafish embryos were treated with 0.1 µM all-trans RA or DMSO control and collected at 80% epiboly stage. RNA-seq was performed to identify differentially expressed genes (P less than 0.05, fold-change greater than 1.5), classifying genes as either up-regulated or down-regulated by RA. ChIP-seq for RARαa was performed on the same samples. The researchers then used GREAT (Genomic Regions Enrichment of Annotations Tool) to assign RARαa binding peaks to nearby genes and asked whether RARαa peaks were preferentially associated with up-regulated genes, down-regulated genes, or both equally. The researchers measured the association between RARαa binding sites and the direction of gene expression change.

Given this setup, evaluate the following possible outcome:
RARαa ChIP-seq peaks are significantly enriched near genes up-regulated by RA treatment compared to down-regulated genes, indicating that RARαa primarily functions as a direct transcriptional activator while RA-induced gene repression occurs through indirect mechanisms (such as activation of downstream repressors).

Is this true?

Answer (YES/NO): YES